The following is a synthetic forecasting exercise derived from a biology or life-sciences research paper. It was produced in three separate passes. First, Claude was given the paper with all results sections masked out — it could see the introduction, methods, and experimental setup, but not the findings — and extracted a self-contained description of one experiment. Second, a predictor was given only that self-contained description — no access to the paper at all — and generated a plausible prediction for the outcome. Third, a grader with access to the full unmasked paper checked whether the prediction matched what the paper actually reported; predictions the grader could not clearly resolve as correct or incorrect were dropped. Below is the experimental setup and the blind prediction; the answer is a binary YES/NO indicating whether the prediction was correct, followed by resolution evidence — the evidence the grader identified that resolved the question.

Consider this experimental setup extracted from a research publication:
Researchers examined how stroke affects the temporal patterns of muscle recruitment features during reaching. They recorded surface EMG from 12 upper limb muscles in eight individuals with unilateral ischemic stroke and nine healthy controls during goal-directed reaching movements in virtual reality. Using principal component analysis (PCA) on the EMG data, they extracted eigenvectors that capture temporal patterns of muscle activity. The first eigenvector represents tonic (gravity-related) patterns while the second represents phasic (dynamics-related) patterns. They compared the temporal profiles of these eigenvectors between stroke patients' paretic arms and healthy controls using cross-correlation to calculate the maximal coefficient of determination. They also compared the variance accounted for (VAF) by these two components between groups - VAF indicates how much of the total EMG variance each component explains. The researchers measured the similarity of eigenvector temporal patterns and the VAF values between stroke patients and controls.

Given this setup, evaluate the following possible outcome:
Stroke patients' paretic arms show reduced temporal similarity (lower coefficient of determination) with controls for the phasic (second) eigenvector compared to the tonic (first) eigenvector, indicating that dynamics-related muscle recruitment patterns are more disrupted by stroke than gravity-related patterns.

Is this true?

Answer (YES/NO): NO